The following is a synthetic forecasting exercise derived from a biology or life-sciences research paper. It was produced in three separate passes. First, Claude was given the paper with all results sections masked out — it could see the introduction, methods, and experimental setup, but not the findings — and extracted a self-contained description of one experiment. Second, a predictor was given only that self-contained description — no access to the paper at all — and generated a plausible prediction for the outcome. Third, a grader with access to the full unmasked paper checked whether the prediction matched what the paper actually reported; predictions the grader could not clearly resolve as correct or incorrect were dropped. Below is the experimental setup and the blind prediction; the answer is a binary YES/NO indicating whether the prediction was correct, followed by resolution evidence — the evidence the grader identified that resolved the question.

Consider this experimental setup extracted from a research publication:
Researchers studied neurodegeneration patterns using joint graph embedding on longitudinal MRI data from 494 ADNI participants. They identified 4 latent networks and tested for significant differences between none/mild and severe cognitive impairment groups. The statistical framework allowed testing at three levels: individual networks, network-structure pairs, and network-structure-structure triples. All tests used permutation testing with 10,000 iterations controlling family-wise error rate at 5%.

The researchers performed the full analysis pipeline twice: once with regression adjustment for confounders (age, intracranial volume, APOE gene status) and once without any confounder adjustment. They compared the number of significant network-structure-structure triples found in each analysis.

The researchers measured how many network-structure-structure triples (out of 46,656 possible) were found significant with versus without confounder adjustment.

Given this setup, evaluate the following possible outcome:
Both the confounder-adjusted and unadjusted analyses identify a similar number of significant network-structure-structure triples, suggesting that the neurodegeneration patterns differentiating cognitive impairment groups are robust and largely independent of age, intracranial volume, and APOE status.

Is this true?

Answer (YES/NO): NO